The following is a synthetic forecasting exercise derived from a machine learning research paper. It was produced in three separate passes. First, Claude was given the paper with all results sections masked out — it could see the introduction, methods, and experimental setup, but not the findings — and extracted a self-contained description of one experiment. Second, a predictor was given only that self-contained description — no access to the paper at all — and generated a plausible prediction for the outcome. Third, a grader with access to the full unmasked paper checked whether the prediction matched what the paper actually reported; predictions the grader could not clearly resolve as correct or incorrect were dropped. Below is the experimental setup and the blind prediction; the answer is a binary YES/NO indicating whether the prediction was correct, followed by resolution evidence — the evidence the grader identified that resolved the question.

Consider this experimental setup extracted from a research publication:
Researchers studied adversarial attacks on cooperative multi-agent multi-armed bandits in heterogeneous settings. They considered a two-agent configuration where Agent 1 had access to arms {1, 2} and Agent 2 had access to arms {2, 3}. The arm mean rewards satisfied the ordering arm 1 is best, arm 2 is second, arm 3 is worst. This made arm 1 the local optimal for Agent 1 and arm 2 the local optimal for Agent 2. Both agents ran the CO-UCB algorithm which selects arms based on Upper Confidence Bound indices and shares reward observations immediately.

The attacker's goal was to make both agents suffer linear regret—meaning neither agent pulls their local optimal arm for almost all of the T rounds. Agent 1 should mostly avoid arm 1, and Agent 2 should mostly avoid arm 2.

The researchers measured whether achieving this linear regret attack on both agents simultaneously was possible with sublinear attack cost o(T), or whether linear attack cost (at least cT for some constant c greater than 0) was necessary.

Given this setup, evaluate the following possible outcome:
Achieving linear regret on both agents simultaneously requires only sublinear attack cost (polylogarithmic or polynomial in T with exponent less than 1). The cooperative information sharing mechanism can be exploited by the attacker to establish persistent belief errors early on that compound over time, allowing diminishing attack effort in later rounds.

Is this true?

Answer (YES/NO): NO